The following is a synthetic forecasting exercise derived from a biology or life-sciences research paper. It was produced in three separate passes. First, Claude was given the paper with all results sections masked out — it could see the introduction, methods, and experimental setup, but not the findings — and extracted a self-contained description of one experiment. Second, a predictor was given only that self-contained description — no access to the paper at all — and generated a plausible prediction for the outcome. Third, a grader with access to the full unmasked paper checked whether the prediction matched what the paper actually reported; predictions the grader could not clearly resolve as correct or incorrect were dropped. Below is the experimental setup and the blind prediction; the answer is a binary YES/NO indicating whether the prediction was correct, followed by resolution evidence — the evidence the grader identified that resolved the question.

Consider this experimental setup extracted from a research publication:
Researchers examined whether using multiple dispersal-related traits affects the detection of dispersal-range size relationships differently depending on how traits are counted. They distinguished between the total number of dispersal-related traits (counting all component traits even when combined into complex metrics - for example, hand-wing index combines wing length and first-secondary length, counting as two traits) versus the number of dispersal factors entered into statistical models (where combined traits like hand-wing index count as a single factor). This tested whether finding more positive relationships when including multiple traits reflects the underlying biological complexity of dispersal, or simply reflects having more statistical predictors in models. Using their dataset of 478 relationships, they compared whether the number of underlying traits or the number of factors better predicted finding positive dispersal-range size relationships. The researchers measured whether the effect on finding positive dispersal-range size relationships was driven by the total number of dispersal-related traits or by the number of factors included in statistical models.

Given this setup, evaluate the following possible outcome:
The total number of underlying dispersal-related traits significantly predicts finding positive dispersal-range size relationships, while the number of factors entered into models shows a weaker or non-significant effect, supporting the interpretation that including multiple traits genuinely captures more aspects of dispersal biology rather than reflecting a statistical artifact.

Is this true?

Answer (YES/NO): YES